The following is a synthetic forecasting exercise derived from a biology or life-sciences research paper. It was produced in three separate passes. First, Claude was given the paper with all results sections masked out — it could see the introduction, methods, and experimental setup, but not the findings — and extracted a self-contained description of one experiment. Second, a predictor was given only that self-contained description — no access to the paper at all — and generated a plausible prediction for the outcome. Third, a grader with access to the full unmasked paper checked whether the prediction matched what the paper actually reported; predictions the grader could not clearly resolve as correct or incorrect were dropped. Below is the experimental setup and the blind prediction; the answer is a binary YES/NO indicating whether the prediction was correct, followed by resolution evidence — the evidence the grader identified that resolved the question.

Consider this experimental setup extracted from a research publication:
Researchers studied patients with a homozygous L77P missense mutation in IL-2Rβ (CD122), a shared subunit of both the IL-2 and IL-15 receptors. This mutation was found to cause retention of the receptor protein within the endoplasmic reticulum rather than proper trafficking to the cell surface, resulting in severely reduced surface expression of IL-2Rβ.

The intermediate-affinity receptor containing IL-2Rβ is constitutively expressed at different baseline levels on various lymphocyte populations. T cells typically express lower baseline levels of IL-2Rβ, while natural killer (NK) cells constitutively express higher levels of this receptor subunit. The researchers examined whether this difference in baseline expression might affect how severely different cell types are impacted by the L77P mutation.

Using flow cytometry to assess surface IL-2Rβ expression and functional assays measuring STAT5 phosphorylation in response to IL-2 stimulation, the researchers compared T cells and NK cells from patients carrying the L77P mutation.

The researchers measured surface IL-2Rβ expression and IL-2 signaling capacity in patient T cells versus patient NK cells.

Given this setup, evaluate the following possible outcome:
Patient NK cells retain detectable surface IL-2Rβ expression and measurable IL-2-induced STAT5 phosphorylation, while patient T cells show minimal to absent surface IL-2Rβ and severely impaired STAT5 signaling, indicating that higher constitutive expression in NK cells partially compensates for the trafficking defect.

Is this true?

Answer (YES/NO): YES